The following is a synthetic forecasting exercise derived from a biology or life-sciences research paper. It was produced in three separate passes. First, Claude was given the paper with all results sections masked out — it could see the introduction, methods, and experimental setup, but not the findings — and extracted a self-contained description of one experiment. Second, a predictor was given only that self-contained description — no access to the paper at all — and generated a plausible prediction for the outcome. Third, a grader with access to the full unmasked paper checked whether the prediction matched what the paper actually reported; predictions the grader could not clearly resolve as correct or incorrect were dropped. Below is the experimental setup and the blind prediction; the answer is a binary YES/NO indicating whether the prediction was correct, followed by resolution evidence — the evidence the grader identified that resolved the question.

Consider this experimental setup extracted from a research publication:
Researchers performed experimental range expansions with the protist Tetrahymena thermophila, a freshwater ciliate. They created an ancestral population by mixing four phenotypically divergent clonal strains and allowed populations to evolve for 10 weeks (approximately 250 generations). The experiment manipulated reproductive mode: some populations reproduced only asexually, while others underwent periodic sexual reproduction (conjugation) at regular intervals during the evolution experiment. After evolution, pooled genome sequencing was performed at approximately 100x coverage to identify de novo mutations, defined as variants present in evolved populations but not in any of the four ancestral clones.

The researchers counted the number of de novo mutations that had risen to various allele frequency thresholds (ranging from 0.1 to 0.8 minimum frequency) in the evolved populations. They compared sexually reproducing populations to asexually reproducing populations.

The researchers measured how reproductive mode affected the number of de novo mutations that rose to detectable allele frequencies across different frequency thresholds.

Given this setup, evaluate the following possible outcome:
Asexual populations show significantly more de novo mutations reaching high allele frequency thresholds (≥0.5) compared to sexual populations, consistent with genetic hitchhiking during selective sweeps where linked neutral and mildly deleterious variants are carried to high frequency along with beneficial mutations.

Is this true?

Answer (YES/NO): NO